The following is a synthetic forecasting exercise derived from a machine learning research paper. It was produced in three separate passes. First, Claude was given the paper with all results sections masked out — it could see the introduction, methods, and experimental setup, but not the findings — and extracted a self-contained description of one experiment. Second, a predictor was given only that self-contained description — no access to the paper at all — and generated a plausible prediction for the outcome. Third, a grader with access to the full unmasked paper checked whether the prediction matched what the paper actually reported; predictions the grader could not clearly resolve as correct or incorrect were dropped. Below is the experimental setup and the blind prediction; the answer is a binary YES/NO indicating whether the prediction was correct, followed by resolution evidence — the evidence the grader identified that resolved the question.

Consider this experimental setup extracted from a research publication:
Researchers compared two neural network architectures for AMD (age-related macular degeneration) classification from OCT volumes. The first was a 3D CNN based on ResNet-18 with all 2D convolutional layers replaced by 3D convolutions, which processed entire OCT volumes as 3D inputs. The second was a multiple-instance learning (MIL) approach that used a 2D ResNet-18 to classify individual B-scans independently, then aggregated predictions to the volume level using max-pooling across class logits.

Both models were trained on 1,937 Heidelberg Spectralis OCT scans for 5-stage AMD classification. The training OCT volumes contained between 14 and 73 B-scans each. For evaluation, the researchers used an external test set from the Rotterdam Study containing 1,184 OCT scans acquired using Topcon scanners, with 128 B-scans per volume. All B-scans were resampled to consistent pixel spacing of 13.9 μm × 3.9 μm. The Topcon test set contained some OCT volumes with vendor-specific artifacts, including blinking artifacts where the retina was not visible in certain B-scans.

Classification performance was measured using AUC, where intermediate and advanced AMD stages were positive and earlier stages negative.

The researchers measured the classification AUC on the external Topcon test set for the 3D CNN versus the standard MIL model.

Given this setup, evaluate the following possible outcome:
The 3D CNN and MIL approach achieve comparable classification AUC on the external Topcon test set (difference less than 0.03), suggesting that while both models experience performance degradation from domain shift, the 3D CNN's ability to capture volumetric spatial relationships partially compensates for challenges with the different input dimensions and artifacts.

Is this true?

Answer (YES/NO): NO